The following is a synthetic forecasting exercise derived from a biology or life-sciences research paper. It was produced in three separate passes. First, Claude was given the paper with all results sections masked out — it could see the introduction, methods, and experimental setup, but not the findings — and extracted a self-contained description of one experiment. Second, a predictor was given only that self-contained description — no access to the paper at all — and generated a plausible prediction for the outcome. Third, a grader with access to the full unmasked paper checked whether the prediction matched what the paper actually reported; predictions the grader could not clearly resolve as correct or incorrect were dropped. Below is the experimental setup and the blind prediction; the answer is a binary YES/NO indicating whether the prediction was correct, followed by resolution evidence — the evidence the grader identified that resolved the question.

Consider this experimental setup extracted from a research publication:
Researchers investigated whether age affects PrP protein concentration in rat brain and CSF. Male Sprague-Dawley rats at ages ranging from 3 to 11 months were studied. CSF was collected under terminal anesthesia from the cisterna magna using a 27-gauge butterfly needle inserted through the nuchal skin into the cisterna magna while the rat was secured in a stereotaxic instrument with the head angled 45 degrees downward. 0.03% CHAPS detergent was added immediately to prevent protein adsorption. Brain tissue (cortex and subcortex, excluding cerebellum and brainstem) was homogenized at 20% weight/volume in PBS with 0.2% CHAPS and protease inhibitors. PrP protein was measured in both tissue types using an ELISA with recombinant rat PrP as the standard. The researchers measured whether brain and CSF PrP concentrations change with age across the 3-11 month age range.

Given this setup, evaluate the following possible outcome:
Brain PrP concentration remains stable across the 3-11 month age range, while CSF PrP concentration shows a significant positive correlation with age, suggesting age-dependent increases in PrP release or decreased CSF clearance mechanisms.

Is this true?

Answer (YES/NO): NO